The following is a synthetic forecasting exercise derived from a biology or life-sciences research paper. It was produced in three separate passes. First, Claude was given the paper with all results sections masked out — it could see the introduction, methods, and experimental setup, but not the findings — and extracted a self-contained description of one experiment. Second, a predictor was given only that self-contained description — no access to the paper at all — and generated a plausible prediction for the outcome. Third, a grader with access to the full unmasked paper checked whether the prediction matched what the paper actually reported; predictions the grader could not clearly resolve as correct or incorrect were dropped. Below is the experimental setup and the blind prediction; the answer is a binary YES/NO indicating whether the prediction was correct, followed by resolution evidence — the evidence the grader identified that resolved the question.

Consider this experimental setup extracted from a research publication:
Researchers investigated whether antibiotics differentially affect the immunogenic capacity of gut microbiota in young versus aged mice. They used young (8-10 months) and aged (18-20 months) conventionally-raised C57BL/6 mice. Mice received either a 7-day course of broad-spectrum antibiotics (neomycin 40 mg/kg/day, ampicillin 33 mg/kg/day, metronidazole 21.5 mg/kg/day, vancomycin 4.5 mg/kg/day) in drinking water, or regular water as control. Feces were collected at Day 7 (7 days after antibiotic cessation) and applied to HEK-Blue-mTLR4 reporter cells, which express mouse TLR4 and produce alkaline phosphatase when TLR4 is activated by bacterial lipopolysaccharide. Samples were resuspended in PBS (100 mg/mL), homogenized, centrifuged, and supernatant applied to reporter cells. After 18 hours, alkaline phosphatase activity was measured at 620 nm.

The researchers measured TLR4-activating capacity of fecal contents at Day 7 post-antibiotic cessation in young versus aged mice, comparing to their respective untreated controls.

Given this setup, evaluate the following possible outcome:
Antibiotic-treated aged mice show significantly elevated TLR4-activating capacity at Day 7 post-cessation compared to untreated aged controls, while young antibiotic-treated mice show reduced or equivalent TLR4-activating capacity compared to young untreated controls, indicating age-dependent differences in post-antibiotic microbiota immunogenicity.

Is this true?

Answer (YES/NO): NO